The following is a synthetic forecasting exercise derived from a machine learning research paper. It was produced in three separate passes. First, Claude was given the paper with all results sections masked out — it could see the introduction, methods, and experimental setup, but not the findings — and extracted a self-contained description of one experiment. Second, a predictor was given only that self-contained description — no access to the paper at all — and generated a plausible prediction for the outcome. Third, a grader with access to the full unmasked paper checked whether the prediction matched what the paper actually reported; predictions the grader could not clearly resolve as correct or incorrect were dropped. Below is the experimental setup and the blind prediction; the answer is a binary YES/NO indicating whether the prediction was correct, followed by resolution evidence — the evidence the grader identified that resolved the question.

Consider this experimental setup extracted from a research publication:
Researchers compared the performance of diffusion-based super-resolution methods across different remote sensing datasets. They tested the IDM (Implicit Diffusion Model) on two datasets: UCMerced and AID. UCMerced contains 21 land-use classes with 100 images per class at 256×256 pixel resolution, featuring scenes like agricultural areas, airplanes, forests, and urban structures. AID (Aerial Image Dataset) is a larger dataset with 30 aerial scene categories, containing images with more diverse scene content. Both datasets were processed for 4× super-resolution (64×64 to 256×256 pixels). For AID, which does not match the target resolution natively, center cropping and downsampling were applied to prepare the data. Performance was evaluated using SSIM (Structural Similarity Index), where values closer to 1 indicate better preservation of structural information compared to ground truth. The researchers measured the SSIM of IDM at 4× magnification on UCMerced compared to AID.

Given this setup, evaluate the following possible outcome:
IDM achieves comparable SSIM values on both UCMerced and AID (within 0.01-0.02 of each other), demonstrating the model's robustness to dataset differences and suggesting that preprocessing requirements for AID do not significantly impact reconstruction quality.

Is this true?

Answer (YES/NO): NO